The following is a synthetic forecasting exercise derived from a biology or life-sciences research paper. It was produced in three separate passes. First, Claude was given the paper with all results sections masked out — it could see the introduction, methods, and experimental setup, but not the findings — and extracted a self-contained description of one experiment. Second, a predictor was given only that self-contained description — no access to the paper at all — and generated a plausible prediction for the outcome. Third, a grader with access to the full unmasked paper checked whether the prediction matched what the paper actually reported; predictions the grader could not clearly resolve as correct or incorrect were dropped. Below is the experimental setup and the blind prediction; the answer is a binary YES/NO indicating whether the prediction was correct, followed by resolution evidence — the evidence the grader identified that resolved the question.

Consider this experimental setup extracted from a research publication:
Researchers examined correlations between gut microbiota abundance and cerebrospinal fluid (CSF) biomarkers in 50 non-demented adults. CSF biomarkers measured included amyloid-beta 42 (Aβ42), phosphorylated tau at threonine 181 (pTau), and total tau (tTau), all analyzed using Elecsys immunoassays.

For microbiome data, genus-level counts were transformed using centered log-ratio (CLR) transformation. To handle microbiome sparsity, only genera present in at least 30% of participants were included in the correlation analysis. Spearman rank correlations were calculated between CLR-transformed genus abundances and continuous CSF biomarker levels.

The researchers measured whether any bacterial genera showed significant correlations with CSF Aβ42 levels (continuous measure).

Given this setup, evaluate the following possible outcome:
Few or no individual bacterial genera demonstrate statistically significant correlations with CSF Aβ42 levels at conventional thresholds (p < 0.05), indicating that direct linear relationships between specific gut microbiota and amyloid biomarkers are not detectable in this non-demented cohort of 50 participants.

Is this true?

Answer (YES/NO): NO